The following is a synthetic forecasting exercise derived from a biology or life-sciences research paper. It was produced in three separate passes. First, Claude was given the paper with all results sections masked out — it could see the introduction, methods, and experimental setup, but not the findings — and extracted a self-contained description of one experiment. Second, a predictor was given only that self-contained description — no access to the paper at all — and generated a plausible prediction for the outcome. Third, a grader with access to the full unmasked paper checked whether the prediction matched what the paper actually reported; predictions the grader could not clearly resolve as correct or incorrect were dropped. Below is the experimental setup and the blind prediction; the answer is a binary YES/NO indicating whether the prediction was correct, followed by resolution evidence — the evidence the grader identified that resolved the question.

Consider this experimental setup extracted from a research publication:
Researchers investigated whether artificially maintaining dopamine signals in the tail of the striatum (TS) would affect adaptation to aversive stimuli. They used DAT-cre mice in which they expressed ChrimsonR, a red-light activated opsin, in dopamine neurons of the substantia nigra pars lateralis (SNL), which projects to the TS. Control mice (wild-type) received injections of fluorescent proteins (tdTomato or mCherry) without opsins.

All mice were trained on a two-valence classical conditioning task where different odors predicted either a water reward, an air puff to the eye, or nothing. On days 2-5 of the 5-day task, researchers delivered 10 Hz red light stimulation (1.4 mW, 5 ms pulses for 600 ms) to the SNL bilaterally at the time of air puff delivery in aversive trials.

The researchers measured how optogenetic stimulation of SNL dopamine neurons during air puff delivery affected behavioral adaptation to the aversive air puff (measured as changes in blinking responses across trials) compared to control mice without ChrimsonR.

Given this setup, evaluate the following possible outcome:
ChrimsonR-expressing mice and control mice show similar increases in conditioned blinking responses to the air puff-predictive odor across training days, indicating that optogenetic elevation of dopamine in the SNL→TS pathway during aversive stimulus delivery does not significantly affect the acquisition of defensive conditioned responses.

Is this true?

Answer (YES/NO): NO